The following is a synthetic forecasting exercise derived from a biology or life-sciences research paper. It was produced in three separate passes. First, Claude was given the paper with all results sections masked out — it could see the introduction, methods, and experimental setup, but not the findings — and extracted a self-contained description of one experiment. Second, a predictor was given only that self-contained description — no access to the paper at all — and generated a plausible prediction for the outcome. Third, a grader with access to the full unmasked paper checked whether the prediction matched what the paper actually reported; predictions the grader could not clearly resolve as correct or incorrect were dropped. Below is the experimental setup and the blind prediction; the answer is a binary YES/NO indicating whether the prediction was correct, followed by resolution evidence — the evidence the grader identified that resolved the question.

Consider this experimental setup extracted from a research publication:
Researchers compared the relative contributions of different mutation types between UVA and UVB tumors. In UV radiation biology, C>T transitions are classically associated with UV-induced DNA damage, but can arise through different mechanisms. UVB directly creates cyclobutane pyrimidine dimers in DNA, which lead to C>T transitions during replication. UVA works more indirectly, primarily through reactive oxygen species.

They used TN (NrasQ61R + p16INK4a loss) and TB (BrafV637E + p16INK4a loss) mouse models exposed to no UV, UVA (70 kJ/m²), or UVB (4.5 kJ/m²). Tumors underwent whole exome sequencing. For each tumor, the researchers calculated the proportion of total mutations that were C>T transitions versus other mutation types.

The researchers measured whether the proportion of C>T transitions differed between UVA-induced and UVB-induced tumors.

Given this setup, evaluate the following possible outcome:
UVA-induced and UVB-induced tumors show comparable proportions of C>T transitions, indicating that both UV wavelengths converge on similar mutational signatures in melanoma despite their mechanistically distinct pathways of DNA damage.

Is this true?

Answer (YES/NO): NO